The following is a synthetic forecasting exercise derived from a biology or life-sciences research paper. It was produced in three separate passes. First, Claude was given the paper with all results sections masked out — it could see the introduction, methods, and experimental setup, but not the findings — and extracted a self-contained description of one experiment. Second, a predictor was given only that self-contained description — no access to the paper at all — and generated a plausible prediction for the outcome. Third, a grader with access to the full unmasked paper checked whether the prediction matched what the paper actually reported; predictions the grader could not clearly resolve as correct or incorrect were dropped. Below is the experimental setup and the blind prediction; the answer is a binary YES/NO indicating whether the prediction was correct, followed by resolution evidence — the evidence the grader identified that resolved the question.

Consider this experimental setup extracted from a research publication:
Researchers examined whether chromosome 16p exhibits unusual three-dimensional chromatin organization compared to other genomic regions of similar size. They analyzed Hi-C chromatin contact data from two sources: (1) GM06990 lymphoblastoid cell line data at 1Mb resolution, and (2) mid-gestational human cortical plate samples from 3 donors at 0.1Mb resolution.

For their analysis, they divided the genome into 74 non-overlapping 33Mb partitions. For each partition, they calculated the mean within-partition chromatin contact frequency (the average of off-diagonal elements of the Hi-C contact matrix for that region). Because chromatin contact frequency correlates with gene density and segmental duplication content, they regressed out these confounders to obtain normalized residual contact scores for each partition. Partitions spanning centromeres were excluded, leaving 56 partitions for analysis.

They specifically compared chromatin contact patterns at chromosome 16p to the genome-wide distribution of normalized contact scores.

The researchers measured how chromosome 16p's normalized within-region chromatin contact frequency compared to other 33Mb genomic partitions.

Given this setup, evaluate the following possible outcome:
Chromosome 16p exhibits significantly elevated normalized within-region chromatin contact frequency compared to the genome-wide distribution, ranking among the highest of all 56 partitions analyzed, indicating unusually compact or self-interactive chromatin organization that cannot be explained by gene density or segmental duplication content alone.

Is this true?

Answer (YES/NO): YES